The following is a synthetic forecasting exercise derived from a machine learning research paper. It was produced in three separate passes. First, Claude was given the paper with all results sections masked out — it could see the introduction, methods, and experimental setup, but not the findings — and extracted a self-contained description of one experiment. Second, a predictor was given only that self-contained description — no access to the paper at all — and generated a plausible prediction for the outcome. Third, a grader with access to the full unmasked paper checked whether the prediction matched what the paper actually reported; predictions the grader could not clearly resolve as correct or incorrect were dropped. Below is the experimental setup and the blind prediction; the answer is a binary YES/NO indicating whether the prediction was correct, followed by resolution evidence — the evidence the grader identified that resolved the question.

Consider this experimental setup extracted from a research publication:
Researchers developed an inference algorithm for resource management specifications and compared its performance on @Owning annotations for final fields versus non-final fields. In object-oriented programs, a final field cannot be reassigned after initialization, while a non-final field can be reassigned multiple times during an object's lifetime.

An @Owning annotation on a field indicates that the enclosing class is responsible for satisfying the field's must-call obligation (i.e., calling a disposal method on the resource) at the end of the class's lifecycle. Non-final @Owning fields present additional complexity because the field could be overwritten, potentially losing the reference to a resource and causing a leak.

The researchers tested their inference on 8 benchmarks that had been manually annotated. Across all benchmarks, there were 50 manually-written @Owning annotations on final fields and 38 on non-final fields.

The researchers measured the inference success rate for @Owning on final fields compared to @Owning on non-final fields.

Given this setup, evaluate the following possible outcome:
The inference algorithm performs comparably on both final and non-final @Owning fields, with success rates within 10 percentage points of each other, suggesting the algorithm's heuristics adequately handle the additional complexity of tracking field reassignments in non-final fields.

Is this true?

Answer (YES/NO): YES